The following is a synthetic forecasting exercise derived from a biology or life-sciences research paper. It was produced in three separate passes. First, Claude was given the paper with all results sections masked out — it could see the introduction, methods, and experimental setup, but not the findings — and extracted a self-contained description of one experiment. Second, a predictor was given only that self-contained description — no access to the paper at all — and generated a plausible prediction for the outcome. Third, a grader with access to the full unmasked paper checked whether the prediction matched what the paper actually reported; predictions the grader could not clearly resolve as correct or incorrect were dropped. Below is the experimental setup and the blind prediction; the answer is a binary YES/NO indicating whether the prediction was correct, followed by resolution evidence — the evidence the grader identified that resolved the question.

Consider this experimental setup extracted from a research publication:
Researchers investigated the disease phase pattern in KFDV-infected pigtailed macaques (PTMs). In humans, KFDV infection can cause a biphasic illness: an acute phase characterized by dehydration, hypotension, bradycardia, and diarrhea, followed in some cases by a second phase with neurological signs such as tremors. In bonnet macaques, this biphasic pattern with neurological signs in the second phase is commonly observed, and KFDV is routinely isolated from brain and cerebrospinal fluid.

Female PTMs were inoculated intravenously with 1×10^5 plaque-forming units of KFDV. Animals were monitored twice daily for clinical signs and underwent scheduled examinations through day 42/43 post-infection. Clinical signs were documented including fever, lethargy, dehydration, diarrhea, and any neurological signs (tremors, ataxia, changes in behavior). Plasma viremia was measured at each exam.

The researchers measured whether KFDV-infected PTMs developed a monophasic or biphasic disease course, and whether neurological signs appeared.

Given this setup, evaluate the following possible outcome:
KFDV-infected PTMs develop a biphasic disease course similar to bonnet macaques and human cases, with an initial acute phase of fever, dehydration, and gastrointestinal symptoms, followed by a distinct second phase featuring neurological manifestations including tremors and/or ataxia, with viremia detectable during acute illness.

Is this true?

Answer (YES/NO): NO